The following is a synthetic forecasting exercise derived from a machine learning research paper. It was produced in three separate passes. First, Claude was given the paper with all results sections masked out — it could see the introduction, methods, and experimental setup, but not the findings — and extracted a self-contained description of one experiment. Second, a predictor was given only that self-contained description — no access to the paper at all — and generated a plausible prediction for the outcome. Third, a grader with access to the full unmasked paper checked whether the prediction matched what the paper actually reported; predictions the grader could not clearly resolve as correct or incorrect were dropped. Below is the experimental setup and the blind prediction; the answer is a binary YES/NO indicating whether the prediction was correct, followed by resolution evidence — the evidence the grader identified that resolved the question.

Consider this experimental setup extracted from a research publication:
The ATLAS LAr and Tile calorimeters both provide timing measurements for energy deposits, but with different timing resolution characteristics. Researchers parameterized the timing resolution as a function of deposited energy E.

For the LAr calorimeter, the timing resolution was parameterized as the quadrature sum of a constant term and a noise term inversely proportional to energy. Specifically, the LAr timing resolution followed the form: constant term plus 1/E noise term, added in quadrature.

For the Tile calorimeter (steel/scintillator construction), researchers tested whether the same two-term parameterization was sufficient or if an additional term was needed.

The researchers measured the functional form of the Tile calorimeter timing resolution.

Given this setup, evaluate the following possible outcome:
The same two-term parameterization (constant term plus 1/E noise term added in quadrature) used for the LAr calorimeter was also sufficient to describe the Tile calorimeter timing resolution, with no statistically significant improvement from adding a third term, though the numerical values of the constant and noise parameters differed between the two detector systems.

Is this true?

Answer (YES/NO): NO